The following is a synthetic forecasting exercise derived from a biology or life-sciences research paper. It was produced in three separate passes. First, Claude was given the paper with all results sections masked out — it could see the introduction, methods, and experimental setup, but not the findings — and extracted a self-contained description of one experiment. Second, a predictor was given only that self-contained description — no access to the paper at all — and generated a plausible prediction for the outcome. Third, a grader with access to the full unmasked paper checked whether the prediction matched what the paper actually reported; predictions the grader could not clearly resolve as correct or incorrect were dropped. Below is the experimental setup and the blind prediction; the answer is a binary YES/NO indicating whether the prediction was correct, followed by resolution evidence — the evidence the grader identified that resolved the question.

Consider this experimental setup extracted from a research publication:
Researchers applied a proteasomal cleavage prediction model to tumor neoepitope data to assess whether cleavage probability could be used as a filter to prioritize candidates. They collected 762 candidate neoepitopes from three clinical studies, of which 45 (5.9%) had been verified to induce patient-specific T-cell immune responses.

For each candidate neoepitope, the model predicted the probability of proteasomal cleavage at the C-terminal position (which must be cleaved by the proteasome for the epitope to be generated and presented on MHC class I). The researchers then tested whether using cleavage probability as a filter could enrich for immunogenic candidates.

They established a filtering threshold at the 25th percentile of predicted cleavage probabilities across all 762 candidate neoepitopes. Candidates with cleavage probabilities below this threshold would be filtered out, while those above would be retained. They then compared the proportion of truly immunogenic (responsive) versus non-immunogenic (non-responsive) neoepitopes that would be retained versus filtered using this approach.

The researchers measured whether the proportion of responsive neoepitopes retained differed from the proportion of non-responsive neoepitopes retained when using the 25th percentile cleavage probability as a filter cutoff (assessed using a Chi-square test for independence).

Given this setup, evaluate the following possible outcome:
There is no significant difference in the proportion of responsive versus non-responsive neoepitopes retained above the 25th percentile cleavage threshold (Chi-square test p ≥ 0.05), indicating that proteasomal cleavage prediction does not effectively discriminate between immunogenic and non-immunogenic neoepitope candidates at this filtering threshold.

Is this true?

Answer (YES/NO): NO